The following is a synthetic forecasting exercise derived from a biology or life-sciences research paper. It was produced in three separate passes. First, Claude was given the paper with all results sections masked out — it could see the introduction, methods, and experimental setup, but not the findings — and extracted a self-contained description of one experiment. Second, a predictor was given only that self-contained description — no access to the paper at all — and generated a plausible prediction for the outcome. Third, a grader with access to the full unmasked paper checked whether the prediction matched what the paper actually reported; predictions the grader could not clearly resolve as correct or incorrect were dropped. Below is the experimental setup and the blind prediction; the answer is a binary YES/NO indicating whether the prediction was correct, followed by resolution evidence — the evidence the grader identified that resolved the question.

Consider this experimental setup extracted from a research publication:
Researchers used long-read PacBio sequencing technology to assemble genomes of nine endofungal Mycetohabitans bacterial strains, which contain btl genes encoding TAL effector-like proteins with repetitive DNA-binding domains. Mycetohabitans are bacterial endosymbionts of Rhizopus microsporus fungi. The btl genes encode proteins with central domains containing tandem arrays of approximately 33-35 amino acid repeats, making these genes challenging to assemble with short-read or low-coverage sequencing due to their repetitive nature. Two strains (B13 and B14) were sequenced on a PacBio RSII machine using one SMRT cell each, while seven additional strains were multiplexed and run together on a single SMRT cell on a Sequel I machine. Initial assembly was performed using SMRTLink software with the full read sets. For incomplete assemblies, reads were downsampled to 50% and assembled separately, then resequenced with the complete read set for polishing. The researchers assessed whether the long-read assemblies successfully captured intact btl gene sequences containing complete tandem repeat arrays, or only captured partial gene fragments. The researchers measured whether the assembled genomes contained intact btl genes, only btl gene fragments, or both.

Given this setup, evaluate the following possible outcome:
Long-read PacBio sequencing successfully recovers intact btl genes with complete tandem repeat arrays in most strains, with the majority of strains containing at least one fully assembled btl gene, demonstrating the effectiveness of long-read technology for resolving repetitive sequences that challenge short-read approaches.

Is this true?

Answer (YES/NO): YES